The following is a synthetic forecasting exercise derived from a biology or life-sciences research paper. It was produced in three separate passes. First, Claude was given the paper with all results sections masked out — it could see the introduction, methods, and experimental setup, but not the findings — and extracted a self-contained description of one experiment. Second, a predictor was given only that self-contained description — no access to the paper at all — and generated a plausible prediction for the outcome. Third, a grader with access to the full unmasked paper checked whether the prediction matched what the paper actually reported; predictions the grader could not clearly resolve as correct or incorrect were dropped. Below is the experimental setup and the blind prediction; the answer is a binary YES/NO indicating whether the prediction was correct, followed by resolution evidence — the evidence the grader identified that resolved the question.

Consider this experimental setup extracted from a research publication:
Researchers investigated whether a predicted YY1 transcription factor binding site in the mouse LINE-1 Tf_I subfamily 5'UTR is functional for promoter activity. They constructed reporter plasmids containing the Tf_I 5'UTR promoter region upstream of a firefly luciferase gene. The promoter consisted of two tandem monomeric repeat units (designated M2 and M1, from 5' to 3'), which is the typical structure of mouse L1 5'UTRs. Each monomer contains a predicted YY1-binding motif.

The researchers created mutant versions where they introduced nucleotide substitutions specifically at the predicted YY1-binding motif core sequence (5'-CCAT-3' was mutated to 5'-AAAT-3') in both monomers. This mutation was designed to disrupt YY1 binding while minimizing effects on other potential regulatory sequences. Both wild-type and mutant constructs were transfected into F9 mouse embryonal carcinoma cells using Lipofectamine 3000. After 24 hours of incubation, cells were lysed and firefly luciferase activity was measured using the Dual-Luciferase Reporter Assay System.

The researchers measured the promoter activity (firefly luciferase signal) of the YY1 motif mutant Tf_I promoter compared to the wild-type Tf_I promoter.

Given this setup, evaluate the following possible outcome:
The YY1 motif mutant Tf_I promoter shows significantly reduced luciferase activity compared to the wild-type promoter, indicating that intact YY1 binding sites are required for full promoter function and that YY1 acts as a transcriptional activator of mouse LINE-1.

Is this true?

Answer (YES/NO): YES